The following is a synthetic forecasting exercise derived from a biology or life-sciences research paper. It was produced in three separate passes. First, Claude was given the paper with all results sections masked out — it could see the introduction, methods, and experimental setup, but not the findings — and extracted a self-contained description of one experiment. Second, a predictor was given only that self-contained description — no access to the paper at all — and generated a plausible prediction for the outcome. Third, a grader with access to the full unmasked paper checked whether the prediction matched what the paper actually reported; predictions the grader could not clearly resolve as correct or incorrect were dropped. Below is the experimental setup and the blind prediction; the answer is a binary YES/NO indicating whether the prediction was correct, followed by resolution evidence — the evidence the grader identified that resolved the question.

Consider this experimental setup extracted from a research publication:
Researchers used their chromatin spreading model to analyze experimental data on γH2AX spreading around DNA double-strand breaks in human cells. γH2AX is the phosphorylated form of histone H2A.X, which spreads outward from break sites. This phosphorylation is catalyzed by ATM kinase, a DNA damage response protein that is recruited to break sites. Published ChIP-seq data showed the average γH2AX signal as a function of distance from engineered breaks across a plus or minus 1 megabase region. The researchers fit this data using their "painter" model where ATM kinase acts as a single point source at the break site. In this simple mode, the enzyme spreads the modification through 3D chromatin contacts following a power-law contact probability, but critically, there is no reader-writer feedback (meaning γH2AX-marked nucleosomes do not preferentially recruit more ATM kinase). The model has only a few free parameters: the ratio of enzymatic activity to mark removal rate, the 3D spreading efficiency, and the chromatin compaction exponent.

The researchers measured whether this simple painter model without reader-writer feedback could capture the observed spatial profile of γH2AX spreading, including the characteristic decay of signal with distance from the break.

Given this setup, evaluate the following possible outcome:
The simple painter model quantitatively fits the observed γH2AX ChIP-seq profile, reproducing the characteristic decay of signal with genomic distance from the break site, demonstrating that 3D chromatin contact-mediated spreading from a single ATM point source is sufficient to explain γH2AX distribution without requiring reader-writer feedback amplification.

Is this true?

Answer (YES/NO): YES